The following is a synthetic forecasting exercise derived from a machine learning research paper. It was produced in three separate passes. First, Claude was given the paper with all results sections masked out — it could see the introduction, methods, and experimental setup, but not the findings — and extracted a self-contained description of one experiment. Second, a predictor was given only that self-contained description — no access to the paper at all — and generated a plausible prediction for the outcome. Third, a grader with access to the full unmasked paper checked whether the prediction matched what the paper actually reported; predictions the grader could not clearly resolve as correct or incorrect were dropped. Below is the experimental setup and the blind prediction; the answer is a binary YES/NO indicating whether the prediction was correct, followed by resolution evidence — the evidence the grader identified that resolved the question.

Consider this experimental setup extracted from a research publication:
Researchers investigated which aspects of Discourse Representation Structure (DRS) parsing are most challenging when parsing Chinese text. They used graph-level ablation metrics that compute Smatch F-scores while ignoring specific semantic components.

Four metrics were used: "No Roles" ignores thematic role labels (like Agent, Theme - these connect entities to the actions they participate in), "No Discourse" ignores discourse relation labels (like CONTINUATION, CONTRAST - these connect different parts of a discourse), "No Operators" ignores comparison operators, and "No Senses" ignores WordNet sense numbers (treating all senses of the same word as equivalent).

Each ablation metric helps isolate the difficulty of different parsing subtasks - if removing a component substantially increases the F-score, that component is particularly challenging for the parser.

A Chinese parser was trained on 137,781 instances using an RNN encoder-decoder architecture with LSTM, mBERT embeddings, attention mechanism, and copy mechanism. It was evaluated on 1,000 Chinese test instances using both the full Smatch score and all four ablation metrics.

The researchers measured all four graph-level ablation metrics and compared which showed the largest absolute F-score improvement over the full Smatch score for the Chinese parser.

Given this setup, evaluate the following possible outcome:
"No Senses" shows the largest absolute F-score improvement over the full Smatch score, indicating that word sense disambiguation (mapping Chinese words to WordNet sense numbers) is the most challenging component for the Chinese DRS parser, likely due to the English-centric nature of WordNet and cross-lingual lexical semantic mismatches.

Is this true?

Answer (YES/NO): YES